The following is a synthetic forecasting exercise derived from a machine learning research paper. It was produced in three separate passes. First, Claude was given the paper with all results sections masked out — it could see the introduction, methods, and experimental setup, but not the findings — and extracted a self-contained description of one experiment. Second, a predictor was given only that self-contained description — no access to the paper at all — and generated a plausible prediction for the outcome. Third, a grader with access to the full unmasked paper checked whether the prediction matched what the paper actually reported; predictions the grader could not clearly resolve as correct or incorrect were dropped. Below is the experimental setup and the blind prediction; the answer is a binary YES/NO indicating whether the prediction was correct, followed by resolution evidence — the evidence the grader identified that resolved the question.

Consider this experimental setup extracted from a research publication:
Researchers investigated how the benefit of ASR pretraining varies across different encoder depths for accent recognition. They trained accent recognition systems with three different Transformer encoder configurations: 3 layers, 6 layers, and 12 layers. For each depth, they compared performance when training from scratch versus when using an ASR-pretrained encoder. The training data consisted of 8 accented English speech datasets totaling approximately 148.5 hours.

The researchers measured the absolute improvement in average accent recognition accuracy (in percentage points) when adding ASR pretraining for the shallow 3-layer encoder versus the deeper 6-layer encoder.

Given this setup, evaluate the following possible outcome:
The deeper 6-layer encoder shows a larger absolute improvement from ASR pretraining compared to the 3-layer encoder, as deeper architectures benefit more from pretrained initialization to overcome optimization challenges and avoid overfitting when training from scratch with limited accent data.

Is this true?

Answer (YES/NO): YES